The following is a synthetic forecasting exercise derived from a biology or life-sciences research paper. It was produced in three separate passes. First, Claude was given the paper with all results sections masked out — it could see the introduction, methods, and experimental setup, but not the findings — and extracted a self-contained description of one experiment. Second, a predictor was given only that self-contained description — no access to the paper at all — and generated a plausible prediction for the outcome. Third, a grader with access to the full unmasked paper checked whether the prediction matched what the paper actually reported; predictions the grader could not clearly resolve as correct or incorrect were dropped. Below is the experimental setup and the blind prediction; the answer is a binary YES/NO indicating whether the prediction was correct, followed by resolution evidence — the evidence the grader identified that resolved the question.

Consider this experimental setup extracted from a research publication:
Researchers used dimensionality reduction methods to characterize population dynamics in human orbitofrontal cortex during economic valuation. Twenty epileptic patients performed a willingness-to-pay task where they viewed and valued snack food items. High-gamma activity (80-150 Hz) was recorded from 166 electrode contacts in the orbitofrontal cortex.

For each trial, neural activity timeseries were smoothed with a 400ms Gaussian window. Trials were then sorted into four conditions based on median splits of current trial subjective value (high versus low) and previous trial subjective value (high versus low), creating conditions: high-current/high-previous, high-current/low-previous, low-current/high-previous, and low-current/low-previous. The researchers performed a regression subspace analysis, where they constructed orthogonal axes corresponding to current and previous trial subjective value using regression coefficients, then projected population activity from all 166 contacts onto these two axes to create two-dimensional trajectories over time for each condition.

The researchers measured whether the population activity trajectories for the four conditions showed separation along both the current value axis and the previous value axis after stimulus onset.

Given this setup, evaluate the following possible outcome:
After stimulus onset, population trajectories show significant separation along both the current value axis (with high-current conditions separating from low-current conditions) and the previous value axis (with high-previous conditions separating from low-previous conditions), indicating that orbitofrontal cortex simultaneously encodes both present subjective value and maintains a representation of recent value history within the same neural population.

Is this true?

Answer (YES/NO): YES